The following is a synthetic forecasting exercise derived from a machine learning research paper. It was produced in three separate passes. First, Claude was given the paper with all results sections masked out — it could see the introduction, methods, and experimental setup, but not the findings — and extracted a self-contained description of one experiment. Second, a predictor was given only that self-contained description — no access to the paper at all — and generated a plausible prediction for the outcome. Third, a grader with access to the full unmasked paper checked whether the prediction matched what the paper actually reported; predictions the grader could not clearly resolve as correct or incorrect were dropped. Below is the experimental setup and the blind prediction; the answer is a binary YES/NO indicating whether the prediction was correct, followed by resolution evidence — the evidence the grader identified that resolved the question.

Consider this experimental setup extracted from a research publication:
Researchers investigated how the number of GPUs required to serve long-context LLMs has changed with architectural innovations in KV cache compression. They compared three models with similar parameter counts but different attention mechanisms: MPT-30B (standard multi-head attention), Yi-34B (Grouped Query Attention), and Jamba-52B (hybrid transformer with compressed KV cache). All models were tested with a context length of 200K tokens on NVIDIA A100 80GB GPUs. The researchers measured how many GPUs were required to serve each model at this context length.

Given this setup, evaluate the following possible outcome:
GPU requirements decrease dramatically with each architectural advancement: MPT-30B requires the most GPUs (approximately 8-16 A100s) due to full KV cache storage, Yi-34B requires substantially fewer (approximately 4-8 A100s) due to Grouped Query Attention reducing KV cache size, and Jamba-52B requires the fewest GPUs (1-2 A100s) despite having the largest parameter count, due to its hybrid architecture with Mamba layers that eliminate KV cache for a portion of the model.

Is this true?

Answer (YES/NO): YES